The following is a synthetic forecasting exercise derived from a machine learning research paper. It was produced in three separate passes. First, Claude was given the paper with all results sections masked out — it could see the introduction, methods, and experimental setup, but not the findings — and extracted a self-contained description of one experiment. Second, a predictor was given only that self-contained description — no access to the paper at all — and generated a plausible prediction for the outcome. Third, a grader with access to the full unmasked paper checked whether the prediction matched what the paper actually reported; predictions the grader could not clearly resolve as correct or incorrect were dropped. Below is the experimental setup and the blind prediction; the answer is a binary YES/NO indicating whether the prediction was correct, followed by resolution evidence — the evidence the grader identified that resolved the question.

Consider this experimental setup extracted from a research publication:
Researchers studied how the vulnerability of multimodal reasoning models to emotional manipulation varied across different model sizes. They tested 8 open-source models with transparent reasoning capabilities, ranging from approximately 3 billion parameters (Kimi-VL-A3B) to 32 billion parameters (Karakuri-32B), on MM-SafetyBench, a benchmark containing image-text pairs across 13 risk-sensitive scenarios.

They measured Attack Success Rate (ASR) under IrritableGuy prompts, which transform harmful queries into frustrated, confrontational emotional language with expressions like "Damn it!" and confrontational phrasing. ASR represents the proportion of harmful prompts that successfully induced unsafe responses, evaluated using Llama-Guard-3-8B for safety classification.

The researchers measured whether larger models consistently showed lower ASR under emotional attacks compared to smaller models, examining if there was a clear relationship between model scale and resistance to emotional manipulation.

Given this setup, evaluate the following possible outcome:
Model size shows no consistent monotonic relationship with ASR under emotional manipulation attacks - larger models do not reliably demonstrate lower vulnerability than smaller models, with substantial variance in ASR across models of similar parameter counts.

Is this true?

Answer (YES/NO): YES